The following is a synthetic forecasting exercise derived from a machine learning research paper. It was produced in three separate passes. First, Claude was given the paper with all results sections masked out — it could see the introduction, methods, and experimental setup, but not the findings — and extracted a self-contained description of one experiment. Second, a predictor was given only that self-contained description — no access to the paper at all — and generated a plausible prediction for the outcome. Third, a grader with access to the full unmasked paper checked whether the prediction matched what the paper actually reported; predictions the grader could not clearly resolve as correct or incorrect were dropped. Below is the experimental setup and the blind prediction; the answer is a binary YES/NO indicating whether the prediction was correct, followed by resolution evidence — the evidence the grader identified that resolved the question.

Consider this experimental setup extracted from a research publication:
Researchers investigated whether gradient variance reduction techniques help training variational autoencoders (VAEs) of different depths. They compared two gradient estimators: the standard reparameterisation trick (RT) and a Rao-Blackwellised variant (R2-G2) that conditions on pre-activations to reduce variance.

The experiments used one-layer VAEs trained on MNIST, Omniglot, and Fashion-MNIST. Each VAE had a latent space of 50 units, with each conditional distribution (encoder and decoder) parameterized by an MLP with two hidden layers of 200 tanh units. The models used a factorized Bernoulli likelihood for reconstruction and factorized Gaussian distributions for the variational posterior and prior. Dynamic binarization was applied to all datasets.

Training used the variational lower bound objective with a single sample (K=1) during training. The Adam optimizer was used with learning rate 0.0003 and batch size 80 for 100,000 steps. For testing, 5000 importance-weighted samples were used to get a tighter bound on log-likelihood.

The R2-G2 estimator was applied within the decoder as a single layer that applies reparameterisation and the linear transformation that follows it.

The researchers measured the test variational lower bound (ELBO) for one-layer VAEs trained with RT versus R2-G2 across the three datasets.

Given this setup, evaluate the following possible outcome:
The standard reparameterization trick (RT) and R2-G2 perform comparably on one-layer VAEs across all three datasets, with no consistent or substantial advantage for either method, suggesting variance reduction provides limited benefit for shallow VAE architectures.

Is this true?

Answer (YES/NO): YES